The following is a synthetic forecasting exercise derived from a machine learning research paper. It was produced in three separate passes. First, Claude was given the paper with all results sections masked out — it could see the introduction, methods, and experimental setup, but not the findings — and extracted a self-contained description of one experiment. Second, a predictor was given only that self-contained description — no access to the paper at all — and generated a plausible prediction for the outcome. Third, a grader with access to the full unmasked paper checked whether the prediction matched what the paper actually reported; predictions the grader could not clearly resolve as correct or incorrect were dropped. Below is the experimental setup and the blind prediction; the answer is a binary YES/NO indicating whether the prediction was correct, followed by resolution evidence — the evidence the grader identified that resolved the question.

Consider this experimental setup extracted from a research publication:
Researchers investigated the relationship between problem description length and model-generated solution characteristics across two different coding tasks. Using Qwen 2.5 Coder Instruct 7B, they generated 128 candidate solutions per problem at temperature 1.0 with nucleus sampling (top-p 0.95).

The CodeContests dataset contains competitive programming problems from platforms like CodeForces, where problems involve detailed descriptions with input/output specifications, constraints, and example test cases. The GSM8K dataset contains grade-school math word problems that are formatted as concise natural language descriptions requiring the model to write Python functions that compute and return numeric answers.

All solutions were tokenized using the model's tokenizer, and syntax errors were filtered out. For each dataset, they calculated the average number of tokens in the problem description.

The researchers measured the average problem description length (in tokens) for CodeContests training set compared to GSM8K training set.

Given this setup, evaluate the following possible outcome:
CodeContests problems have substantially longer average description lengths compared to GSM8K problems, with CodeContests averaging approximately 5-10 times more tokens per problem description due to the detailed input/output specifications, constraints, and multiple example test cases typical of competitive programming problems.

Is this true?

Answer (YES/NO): NO